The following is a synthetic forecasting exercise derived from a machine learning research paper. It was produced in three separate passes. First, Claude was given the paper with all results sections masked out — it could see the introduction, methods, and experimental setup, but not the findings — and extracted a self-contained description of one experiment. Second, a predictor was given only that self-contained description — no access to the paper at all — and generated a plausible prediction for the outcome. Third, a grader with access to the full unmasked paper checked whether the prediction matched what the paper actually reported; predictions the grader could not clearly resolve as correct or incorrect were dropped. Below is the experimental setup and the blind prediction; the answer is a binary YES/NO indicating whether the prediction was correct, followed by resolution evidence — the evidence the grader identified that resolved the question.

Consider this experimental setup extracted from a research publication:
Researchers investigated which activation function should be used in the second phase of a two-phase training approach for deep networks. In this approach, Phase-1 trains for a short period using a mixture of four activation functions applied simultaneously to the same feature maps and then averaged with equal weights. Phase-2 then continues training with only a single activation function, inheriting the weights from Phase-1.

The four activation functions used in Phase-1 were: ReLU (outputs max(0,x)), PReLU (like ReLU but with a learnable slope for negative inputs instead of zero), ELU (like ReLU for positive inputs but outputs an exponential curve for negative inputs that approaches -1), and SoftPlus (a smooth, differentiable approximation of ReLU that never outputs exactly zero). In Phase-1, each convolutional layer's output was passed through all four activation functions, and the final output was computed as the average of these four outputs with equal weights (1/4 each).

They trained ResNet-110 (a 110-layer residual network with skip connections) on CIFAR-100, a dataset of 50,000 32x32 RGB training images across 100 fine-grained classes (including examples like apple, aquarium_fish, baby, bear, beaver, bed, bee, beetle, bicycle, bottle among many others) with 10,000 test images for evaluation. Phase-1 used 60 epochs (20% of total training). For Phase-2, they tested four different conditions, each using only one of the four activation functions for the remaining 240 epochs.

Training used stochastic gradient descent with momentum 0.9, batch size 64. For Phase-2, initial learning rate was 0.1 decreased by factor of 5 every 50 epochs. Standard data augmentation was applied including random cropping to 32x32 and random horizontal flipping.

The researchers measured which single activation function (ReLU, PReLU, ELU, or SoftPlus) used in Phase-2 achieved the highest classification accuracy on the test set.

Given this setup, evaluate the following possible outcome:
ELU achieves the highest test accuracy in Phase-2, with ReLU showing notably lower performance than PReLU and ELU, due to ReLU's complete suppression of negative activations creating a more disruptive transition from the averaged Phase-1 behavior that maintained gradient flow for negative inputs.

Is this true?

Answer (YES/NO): NO